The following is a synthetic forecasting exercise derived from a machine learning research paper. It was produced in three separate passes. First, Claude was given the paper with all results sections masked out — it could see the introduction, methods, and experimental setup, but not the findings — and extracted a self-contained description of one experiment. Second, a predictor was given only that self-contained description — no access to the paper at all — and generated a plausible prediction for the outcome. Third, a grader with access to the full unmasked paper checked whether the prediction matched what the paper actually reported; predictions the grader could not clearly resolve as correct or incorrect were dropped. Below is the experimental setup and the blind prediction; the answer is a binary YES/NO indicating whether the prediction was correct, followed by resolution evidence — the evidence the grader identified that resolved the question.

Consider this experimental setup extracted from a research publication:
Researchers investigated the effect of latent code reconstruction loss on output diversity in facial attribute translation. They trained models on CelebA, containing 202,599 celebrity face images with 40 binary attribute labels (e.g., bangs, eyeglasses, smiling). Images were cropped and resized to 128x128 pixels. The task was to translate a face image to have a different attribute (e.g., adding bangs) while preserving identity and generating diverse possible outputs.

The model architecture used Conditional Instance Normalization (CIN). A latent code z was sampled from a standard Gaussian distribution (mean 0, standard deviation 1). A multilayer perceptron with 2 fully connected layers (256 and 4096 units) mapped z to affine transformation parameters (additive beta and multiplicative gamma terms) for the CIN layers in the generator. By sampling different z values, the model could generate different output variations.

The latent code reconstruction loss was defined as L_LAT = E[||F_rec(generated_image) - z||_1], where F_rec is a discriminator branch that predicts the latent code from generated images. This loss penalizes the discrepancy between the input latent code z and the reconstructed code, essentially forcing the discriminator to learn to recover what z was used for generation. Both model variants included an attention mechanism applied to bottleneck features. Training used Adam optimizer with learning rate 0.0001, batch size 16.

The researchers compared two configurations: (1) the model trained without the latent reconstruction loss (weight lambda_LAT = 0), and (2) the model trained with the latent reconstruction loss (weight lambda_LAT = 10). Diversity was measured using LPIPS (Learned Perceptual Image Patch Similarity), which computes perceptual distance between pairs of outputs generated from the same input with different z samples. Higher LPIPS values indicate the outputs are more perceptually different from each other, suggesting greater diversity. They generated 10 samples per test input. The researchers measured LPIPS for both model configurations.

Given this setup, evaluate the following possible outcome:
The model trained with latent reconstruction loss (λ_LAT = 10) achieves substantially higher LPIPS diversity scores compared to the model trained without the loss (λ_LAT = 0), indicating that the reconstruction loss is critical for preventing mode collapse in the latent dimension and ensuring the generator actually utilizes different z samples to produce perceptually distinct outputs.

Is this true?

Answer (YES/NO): NO